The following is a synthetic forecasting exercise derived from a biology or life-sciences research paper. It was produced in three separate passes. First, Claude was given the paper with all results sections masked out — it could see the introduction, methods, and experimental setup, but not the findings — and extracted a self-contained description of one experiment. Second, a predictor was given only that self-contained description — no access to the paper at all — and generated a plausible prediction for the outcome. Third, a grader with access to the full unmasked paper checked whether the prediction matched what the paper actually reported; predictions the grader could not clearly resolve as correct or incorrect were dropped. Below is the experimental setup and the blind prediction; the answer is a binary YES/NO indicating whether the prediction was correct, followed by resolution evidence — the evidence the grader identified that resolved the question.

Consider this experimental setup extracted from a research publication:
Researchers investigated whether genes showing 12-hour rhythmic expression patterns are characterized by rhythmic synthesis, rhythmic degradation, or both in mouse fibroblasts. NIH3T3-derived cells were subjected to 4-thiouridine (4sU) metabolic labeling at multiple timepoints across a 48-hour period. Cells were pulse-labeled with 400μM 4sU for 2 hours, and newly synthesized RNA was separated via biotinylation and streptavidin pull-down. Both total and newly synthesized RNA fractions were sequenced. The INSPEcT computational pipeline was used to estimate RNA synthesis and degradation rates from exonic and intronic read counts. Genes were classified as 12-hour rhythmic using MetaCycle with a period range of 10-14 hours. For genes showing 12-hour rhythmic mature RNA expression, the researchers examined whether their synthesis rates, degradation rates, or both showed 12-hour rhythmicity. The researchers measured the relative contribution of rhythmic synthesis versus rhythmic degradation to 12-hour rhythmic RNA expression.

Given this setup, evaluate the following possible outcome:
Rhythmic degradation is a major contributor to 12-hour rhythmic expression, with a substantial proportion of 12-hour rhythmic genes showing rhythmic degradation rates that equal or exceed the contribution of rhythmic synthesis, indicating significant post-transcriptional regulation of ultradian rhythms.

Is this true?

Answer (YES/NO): YES